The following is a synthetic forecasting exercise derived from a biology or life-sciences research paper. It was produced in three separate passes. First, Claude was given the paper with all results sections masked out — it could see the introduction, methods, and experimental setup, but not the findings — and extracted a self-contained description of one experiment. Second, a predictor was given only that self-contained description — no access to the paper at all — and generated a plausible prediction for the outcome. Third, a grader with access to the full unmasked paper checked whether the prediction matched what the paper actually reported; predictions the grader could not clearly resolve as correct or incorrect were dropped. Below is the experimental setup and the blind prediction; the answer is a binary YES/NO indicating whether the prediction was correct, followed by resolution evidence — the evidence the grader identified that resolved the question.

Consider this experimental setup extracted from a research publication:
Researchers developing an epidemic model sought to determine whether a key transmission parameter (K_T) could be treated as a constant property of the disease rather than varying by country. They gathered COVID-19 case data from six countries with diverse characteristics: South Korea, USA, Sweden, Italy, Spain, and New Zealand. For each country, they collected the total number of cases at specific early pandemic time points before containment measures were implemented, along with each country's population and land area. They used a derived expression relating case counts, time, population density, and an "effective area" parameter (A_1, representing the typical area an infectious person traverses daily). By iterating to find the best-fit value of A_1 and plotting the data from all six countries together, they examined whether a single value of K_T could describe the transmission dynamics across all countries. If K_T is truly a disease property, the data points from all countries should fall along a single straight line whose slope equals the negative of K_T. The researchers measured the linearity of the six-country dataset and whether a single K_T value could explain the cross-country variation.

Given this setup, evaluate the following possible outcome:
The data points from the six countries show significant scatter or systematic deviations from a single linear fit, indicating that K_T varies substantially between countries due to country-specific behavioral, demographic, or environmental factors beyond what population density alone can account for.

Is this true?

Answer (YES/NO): NO